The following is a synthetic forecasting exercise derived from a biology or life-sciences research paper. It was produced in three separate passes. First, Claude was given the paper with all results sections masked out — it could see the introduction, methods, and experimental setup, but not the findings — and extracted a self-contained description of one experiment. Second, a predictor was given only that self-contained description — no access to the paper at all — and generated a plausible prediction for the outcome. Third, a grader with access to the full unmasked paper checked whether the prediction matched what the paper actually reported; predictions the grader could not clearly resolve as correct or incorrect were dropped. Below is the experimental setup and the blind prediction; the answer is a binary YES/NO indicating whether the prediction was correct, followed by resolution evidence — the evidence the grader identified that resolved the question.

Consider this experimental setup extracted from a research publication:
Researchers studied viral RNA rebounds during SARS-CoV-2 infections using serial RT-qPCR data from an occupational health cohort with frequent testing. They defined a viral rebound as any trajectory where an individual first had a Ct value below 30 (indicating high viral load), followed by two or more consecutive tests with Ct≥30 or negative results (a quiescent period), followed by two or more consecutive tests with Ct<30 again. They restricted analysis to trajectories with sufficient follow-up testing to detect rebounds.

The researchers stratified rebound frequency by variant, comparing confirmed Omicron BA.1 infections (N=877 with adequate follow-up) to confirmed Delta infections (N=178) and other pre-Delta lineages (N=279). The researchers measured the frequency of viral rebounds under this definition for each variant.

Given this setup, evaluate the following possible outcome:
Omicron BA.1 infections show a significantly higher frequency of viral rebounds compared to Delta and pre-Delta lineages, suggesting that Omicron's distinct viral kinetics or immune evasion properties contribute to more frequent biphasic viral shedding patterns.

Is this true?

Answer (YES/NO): YES